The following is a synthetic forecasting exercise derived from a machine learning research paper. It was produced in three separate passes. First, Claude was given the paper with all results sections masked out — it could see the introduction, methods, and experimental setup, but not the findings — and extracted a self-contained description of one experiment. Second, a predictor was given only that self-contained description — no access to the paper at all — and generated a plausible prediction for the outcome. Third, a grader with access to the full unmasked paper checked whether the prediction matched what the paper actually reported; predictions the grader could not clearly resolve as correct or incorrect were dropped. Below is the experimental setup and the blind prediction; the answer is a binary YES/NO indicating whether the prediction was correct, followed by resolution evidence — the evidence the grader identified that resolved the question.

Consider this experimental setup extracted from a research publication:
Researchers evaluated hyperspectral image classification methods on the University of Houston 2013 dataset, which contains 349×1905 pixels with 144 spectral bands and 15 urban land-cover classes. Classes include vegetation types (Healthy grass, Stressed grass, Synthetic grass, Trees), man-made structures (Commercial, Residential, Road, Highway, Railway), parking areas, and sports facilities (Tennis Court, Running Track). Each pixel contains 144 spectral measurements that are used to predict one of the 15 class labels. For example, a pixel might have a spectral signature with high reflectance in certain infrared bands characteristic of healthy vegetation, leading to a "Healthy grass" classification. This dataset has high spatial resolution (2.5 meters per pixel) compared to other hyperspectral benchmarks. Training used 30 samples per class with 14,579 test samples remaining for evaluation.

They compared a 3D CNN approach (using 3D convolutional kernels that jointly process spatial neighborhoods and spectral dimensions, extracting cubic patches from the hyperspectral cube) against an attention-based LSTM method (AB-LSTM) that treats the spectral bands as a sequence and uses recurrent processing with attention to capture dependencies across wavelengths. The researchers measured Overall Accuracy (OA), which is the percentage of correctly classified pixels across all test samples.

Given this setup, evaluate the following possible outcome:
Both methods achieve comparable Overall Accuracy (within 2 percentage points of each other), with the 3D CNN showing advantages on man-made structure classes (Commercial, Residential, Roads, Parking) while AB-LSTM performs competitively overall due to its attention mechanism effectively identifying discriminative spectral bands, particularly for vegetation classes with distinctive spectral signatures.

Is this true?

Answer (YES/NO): NO